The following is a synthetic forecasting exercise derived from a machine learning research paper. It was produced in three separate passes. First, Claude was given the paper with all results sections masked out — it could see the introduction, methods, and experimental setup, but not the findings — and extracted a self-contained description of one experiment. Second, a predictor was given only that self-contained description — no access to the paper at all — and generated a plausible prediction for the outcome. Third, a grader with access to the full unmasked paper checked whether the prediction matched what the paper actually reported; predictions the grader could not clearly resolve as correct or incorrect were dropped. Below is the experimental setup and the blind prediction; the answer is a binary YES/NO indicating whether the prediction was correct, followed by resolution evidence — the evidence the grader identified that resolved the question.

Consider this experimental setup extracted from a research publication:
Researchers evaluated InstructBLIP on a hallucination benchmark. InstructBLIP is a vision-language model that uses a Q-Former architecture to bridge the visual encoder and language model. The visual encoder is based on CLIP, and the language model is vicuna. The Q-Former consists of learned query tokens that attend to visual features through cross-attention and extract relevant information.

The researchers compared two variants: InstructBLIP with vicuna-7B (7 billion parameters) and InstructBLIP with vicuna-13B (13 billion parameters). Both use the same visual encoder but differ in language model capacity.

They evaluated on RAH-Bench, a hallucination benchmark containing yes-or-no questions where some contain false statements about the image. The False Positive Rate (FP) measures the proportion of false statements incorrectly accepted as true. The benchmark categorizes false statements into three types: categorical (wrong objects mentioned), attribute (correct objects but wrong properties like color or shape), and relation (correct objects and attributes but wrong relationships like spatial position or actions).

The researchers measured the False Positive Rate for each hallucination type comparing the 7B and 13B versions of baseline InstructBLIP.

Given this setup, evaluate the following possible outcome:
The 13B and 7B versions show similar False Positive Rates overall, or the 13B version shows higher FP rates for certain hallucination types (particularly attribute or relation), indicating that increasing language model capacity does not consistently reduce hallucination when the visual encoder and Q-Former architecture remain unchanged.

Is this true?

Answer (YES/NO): YES